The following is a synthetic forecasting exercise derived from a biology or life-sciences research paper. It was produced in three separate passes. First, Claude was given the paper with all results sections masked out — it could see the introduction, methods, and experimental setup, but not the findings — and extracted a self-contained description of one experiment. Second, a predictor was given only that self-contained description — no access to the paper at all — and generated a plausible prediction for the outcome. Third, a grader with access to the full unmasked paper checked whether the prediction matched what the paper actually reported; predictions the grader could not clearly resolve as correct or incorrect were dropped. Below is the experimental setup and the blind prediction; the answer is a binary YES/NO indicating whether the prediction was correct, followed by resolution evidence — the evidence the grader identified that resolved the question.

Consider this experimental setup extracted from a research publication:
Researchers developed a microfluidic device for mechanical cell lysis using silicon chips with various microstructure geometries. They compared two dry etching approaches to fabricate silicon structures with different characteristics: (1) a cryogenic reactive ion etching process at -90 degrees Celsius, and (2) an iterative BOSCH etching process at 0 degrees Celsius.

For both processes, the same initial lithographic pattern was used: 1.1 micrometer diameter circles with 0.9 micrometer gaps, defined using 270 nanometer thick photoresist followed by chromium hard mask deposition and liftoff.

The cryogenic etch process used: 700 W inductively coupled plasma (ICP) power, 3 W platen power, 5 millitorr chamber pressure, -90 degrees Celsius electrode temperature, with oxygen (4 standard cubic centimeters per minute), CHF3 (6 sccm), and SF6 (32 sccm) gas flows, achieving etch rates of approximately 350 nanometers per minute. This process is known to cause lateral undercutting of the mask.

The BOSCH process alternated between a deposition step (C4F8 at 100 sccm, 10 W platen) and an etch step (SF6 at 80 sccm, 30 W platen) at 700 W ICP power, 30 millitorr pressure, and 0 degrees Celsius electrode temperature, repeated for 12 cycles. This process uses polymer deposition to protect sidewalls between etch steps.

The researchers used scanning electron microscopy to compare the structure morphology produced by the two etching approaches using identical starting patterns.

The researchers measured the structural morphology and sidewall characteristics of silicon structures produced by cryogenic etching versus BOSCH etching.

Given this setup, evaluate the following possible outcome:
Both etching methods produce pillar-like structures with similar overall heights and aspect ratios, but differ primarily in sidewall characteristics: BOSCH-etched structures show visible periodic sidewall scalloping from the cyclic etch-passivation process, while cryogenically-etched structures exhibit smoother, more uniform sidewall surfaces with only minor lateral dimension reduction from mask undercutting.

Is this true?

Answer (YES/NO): NO